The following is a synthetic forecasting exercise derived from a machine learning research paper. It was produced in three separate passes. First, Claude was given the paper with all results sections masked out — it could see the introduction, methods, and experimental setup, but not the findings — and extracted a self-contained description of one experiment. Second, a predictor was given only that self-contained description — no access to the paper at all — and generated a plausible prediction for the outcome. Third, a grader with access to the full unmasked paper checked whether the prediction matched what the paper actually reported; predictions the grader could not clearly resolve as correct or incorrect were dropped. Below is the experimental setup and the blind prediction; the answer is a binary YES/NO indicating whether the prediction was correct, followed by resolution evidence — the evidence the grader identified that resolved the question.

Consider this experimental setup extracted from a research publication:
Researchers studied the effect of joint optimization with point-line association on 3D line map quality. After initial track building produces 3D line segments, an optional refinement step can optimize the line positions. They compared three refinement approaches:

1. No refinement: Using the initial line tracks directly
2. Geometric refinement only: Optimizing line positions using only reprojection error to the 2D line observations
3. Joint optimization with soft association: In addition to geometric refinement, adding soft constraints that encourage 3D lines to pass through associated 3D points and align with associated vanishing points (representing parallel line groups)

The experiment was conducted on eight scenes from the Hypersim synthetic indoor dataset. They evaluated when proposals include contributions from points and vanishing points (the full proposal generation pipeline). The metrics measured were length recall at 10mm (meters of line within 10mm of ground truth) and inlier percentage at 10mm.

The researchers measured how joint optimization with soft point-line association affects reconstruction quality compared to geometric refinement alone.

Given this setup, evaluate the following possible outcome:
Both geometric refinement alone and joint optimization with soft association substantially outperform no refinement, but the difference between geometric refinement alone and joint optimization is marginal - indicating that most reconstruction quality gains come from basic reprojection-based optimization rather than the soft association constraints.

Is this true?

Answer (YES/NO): NO